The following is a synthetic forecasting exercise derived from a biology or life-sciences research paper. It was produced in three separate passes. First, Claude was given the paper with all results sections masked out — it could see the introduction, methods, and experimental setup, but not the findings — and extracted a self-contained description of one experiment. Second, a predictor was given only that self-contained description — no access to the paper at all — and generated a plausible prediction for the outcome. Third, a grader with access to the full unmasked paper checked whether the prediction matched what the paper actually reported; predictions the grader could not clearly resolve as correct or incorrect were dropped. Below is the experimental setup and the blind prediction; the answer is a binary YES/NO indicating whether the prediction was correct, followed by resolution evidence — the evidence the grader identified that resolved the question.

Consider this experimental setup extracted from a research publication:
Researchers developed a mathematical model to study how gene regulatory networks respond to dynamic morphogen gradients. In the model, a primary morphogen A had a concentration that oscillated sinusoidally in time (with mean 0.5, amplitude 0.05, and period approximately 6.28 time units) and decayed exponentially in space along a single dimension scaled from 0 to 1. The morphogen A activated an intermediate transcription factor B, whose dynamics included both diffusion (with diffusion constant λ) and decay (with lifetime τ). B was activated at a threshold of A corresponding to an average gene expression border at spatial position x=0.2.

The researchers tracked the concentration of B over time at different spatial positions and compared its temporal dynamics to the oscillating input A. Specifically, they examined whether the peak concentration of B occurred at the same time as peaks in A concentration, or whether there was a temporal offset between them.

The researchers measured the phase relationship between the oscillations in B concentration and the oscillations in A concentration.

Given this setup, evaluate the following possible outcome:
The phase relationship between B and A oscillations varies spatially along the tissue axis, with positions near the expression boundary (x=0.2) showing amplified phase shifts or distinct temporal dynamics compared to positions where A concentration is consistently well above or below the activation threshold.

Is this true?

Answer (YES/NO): YES